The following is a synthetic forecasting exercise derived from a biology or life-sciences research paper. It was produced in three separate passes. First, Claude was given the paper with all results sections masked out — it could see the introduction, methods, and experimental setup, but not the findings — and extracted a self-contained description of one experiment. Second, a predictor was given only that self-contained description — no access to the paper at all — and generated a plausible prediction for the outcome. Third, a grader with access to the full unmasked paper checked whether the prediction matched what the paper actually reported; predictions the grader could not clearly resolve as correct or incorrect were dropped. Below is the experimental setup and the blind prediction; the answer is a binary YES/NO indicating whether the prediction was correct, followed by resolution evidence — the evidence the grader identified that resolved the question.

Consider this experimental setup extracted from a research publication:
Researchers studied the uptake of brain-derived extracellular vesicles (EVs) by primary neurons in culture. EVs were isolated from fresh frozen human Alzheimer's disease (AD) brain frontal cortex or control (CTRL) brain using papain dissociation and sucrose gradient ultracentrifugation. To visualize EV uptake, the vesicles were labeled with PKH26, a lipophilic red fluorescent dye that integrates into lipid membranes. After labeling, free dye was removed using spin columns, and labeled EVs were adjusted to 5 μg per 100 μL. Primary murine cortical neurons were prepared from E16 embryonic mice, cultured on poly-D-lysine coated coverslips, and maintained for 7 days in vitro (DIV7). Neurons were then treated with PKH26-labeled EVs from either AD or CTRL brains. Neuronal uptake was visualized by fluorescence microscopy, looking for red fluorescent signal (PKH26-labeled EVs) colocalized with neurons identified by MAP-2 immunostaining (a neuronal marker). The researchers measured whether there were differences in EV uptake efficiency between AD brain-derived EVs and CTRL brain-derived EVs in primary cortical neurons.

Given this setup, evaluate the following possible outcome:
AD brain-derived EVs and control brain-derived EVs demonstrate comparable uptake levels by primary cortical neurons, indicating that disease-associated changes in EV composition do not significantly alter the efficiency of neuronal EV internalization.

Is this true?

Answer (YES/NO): NO